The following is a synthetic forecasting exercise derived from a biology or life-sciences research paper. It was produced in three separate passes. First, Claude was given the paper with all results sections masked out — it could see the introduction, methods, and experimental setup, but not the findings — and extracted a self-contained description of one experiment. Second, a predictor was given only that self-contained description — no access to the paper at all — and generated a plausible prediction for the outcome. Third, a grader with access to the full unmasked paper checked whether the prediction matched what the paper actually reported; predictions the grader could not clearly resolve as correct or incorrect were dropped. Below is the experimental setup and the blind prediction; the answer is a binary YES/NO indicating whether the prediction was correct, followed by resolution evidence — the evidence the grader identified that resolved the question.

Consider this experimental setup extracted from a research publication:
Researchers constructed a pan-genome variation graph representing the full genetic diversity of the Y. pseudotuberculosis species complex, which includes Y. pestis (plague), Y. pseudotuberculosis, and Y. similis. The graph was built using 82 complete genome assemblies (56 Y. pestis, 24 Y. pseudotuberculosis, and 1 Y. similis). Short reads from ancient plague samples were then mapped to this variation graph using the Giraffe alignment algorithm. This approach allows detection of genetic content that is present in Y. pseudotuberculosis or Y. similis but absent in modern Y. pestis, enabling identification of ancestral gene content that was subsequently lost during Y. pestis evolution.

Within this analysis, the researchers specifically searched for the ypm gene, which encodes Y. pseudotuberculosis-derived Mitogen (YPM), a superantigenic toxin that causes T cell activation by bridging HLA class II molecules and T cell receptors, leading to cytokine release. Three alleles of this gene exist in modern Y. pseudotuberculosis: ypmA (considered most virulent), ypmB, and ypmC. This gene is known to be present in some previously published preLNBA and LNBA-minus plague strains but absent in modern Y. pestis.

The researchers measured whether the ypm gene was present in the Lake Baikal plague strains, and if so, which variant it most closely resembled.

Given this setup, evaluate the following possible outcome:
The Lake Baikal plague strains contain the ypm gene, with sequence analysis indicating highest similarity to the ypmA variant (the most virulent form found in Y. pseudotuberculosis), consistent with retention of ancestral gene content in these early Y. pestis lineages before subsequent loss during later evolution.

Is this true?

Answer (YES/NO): YES